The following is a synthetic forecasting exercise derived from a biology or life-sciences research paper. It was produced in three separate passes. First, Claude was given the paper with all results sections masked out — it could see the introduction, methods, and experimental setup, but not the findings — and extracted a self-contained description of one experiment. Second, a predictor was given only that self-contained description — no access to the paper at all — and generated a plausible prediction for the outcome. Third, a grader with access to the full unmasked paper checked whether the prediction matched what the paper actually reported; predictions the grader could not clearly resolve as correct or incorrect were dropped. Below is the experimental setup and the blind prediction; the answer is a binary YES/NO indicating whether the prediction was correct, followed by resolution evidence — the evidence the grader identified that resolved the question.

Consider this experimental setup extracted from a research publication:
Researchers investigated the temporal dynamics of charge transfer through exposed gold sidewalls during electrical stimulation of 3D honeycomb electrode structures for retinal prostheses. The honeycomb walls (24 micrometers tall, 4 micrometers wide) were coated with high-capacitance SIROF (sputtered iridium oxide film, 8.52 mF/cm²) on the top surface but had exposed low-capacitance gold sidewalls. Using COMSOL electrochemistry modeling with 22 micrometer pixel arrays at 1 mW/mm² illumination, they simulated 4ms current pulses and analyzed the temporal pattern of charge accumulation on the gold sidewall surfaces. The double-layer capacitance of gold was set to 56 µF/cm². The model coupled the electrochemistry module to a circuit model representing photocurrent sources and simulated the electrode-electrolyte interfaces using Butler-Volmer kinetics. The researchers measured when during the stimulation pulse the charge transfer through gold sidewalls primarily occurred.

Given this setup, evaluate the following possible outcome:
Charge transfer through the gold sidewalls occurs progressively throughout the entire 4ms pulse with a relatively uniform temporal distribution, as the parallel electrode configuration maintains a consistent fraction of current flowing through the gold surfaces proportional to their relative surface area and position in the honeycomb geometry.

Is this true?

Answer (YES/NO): NO